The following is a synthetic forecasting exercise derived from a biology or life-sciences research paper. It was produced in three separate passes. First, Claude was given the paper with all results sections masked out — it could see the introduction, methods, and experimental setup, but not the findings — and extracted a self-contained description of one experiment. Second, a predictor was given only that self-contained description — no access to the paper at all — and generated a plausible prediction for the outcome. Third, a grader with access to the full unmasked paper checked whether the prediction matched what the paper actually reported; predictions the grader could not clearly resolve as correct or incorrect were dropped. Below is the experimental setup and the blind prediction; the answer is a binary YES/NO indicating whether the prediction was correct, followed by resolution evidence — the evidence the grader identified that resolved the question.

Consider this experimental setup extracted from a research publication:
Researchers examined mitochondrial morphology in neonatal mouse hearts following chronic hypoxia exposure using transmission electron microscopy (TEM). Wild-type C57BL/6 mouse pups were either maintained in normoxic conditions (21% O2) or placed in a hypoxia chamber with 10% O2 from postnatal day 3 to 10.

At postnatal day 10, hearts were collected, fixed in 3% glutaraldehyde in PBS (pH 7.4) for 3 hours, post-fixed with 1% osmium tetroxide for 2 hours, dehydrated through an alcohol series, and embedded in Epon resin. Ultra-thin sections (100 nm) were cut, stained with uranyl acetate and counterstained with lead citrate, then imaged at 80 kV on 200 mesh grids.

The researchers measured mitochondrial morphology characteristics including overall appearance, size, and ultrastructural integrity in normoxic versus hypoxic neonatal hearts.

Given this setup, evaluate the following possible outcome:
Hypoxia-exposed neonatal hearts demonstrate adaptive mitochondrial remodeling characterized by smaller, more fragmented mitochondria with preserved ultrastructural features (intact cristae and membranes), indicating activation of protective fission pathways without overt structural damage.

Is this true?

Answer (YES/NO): NO